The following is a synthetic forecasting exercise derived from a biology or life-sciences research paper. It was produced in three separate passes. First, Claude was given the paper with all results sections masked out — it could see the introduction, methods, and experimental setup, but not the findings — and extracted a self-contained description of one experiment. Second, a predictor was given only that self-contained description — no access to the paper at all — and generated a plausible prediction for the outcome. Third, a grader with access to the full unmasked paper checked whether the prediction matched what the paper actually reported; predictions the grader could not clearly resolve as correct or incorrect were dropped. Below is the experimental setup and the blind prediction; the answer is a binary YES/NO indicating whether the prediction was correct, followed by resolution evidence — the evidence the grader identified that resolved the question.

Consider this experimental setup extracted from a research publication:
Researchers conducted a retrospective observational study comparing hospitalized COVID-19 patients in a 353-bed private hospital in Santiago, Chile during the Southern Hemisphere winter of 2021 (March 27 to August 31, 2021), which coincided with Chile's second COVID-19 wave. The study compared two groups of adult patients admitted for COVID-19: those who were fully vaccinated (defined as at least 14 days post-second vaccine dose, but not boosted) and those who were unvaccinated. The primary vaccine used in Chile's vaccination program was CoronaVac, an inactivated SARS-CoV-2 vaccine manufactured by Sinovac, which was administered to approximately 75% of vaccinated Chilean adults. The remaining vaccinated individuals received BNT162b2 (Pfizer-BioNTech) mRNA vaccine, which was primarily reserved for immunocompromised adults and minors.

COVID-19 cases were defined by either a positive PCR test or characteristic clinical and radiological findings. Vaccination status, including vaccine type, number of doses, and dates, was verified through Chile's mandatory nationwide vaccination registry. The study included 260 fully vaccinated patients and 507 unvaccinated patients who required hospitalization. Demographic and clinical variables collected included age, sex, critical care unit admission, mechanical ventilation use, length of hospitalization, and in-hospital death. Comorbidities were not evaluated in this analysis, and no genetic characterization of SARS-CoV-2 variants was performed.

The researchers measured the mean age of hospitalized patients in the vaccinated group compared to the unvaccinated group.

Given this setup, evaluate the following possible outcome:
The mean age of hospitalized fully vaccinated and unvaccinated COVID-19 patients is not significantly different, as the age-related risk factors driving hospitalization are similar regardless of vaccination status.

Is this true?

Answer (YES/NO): NO